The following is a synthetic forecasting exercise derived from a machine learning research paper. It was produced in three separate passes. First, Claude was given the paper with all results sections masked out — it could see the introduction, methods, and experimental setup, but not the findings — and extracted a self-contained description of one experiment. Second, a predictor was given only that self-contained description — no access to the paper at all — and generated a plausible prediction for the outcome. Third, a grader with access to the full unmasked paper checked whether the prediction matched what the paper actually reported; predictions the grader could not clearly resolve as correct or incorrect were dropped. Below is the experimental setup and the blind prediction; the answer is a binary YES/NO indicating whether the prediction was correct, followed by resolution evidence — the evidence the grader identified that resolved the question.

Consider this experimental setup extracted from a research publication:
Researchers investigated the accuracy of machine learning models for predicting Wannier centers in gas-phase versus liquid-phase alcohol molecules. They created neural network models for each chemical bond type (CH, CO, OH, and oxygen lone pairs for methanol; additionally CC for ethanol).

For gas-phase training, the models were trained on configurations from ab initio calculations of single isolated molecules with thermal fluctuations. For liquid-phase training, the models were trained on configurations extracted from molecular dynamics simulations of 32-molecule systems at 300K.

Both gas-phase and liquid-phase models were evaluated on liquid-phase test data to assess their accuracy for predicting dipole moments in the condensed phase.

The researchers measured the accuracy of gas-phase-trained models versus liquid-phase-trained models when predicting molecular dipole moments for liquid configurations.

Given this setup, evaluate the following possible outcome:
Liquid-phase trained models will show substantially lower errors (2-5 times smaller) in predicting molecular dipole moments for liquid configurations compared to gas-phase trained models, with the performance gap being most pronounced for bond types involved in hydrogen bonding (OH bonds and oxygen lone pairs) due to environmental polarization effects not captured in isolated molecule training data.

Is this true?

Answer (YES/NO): NO